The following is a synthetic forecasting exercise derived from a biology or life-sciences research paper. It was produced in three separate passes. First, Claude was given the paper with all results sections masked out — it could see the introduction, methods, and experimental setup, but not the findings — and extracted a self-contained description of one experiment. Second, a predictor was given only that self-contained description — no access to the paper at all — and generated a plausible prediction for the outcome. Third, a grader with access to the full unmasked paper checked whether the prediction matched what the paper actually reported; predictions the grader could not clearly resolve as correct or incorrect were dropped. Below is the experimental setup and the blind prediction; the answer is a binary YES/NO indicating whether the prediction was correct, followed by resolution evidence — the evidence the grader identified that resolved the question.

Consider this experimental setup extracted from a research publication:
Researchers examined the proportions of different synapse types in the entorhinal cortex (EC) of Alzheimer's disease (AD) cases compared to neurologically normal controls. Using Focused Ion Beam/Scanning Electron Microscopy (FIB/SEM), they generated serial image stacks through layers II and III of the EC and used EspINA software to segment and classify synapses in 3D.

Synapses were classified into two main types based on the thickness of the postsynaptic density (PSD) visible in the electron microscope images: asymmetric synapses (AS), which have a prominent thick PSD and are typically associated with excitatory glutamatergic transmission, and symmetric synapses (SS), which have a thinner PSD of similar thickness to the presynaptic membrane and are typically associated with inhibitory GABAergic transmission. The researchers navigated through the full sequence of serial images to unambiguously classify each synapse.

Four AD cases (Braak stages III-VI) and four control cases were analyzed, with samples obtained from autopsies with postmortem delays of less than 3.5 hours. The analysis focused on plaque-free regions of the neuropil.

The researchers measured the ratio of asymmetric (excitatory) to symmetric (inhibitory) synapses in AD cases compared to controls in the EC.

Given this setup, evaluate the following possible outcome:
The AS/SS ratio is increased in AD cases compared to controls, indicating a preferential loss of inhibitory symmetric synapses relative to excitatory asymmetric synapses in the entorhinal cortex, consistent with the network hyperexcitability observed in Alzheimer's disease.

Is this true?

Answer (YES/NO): NO